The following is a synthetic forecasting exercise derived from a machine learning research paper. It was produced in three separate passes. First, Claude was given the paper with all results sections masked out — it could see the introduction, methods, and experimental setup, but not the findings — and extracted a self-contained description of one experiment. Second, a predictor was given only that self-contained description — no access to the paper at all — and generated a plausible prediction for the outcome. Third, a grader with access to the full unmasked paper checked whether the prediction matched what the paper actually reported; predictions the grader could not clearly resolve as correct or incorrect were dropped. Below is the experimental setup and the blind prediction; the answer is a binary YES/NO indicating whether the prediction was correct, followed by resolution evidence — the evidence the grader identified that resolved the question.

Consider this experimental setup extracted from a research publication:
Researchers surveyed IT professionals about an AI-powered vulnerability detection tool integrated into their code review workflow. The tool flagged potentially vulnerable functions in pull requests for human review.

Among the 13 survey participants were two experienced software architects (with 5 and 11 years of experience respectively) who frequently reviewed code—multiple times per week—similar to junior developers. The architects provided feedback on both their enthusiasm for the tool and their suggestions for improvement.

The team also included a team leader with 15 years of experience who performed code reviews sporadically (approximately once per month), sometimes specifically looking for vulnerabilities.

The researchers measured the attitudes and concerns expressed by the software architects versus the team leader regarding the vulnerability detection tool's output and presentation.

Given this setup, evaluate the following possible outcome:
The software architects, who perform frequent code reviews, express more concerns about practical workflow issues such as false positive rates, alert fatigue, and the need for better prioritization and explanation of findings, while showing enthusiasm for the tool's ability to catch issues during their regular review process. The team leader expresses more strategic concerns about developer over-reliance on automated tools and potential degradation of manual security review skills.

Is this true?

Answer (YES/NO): NO